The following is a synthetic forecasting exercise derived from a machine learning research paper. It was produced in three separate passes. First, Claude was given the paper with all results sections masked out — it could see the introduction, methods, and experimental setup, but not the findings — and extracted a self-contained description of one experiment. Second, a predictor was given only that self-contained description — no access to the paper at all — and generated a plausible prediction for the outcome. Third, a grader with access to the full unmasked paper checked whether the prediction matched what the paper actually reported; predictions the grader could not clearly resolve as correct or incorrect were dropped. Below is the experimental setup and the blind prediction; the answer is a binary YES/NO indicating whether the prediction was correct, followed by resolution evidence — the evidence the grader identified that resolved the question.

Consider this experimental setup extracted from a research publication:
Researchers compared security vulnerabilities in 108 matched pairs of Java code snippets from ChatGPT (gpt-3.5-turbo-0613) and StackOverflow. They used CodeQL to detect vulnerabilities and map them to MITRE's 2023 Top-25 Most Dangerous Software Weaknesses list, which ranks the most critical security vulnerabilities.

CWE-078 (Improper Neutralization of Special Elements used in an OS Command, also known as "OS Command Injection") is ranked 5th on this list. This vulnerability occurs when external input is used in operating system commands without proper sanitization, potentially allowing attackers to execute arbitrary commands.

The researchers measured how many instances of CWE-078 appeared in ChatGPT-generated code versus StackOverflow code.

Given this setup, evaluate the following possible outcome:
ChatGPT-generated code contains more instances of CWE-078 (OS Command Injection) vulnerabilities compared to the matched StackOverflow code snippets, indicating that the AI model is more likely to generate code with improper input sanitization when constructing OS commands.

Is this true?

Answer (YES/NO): YES